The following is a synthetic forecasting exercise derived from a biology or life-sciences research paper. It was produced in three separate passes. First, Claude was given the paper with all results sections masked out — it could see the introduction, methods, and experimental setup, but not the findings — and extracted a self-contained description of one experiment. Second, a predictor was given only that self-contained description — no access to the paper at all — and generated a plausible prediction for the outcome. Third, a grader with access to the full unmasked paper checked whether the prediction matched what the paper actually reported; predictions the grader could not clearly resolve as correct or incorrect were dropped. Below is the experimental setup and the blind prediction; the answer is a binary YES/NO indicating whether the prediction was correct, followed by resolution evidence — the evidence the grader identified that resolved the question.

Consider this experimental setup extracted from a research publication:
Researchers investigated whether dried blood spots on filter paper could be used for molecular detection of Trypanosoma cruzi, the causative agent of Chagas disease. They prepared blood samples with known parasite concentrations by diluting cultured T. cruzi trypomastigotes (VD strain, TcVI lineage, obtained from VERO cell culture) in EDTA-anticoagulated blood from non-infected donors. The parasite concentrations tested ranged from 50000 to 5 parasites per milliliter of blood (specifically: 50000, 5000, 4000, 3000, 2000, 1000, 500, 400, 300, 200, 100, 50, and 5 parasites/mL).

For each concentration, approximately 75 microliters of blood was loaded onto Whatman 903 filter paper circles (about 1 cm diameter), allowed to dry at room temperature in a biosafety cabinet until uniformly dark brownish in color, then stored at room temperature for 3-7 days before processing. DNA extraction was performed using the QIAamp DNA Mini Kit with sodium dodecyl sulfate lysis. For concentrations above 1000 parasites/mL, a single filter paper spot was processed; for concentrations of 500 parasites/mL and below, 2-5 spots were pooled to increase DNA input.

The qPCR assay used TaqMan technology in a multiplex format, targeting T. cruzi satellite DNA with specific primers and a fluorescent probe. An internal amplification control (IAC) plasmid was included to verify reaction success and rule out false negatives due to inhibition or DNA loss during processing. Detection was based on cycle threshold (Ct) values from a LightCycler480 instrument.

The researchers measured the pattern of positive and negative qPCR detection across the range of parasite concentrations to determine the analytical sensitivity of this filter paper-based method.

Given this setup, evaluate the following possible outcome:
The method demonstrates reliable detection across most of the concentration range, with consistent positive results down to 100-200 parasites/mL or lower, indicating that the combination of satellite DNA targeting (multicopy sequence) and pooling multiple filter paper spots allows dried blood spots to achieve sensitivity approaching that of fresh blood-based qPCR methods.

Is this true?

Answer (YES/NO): NO